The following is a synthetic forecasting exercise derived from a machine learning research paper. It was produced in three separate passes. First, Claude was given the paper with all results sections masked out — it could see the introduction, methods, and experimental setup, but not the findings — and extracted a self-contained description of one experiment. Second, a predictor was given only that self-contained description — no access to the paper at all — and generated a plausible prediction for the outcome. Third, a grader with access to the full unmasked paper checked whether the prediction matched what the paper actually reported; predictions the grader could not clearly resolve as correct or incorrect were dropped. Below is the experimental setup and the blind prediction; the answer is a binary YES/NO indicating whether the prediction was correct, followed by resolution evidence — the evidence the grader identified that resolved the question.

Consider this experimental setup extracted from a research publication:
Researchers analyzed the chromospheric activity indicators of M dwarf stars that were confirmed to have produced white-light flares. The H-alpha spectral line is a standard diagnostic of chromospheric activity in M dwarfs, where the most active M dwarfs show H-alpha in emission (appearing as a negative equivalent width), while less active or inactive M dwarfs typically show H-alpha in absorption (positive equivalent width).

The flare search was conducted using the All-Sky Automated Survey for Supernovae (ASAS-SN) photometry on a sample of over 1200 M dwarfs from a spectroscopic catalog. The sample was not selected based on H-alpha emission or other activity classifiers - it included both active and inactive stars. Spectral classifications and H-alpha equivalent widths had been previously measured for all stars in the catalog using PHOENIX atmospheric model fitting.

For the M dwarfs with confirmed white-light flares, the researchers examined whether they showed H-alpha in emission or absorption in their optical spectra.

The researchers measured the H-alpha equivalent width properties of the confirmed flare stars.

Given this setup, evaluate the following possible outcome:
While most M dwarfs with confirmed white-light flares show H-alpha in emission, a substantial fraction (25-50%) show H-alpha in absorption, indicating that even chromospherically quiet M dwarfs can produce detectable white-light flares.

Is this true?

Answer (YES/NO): NO